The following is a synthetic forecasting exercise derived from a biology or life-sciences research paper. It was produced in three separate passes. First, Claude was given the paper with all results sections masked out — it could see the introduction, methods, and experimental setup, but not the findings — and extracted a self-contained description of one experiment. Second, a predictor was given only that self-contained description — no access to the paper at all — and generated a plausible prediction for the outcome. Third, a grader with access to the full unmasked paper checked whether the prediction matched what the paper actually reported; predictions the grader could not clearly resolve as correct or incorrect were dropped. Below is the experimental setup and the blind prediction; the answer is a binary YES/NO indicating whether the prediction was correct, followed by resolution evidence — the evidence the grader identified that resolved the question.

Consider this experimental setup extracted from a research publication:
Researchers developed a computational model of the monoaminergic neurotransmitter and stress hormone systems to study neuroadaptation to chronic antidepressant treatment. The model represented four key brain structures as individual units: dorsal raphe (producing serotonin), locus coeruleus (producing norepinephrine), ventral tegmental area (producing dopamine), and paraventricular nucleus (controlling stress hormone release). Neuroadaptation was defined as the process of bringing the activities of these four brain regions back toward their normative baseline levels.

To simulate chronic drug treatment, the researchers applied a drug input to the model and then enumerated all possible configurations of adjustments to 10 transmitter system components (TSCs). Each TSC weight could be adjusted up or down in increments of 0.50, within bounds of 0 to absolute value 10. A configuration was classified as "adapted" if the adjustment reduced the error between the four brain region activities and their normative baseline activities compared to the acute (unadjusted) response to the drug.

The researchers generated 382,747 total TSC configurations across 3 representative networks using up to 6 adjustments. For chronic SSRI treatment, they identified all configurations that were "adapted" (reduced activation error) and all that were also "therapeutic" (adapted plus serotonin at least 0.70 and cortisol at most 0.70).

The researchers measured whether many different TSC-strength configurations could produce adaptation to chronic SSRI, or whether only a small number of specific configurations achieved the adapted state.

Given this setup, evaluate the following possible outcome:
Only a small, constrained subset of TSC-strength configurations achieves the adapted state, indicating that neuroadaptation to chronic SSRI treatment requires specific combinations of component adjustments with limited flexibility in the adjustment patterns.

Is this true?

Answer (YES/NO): NO